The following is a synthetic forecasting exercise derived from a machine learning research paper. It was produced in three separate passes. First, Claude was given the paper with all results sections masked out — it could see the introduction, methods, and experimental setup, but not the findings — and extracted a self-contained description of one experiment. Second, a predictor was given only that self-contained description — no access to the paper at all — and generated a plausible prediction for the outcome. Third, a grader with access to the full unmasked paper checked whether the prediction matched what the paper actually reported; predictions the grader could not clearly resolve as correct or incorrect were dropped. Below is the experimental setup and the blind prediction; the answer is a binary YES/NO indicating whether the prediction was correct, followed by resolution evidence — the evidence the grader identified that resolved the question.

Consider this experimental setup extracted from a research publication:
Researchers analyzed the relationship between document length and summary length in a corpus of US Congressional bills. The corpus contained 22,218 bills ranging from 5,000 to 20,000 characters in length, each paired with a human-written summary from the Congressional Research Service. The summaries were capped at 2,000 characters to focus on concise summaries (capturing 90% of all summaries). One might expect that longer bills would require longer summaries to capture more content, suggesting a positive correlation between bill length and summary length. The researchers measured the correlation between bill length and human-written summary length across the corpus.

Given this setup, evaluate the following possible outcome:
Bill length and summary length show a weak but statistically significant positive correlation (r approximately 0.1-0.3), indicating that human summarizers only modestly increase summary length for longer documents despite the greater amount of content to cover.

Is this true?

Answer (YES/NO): NO